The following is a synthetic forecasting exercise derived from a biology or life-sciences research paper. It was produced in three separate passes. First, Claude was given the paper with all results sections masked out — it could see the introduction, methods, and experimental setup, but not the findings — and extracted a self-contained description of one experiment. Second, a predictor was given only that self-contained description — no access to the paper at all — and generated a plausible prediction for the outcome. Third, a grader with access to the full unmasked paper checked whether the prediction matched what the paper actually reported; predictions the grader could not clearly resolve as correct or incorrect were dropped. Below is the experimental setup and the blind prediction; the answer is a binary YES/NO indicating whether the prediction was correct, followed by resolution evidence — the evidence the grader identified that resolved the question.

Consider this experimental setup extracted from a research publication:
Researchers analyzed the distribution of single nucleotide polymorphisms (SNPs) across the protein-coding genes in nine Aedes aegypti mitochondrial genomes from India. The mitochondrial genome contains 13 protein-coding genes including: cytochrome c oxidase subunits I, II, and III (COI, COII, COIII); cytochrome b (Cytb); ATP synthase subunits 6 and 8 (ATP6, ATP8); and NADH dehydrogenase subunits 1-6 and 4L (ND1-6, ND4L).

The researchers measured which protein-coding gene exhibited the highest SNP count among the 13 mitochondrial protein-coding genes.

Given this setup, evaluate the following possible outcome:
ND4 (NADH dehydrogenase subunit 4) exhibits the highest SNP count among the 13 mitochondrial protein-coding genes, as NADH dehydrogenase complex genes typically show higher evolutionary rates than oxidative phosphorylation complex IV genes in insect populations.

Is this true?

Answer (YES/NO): NO